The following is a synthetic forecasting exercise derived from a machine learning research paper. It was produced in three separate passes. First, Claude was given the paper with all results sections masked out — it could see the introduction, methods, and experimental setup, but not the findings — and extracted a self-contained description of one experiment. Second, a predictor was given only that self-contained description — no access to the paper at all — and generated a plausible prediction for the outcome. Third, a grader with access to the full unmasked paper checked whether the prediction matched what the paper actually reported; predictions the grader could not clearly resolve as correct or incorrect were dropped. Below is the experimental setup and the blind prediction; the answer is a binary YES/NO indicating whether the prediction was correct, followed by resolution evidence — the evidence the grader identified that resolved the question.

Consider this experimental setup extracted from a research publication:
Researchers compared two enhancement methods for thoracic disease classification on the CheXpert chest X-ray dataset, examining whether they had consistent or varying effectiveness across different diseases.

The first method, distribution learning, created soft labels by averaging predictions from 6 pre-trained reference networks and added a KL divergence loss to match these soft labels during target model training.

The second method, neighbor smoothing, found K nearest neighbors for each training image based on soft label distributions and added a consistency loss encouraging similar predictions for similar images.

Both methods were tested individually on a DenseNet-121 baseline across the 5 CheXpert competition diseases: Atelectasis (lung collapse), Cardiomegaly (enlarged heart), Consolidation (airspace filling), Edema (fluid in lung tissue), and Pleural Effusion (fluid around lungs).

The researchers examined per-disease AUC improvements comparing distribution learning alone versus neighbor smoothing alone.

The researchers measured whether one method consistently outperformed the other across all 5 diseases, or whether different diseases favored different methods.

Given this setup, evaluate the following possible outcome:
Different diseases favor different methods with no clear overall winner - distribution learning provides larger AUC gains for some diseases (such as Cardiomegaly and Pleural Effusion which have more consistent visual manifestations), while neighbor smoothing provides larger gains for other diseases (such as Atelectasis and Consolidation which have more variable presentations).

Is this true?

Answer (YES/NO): NO